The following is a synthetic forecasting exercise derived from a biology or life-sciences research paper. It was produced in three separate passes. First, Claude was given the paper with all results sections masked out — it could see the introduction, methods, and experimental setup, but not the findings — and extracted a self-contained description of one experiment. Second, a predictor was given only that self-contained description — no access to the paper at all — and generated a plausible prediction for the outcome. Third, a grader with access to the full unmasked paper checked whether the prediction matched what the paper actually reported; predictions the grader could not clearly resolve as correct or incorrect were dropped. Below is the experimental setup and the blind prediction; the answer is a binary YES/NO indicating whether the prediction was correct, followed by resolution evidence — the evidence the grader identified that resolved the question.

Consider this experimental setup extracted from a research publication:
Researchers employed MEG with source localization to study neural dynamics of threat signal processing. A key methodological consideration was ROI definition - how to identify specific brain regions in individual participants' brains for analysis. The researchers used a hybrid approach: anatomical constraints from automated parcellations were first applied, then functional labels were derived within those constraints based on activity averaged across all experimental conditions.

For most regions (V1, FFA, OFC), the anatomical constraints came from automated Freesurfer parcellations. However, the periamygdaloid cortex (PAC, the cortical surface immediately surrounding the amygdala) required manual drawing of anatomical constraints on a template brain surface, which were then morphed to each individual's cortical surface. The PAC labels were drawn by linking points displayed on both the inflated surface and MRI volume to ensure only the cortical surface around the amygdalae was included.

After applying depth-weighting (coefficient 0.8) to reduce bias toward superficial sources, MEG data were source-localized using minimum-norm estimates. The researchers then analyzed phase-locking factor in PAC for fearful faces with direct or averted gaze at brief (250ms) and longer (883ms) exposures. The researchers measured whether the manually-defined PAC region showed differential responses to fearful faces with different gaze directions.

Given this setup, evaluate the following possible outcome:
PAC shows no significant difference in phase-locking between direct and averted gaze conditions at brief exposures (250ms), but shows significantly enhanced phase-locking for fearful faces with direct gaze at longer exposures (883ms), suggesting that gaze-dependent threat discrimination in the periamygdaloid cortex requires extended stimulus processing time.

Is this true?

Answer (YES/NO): NO